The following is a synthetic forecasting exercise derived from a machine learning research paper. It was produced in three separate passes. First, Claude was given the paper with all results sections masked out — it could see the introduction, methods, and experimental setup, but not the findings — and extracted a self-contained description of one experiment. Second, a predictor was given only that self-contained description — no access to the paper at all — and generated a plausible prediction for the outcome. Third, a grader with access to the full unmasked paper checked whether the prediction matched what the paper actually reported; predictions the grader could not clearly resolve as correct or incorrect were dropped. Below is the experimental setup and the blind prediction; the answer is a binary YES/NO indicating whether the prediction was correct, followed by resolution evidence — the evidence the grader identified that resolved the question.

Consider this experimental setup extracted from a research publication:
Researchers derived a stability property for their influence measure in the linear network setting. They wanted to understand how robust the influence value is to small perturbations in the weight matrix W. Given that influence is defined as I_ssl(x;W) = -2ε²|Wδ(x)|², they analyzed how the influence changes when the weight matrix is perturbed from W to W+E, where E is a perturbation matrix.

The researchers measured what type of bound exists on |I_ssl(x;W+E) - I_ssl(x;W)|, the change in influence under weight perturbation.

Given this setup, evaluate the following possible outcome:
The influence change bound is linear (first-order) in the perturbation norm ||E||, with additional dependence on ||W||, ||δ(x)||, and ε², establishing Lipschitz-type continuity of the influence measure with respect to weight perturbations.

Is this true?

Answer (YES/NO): YES